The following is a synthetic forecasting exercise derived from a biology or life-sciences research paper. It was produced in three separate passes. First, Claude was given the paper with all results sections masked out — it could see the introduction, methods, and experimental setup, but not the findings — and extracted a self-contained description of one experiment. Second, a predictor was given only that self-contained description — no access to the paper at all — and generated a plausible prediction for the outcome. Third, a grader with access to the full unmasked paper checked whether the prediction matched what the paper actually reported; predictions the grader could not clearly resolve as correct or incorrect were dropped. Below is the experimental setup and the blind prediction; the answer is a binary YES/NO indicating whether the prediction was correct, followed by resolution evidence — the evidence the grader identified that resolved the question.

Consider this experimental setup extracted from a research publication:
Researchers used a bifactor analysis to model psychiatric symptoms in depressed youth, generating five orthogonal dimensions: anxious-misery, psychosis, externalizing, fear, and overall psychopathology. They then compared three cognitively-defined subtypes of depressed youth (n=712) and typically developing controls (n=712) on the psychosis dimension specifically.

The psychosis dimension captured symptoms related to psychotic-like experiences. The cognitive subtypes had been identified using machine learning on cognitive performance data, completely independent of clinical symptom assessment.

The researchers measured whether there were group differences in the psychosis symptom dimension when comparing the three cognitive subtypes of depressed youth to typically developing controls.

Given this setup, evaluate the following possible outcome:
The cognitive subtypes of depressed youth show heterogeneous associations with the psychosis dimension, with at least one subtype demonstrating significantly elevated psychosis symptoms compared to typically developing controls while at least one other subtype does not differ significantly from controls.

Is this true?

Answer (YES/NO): NO